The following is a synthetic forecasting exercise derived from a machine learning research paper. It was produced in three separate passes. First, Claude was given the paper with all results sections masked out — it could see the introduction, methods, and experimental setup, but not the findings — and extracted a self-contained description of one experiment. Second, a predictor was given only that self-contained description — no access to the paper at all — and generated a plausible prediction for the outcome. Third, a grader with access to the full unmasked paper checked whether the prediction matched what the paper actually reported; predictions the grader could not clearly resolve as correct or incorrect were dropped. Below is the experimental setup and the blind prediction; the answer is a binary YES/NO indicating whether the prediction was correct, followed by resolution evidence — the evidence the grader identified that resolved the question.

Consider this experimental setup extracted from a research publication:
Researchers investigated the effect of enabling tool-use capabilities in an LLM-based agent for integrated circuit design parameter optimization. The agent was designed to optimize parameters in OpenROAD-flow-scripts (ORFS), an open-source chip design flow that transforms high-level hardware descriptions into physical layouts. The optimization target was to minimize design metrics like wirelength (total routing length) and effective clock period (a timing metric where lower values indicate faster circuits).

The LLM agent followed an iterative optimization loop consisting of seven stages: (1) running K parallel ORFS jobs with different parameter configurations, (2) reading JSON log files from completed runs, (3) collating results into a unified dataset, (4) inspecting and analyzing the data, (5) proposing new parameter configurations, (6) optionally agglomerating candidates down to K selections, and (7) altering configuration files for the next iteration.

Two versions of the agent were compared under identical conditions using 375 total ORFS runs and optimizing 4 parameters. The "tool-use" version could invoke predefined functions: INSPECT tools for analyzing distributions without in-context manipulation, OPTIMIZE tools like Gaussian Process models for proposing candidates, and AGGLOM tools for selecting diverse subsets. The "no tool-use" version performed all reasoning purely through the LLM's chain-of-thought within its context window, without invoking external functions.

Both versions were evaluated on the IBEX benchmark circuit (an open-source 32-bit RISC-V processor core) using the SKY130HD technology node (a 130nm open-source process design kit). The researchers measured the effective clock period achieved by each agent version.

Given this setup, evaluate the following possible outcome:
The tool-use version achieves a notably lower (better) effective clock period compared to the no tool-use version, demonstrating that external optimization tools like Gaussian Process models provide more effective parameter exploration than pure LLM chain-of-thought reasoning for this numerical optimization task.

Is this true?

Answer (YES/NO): NO